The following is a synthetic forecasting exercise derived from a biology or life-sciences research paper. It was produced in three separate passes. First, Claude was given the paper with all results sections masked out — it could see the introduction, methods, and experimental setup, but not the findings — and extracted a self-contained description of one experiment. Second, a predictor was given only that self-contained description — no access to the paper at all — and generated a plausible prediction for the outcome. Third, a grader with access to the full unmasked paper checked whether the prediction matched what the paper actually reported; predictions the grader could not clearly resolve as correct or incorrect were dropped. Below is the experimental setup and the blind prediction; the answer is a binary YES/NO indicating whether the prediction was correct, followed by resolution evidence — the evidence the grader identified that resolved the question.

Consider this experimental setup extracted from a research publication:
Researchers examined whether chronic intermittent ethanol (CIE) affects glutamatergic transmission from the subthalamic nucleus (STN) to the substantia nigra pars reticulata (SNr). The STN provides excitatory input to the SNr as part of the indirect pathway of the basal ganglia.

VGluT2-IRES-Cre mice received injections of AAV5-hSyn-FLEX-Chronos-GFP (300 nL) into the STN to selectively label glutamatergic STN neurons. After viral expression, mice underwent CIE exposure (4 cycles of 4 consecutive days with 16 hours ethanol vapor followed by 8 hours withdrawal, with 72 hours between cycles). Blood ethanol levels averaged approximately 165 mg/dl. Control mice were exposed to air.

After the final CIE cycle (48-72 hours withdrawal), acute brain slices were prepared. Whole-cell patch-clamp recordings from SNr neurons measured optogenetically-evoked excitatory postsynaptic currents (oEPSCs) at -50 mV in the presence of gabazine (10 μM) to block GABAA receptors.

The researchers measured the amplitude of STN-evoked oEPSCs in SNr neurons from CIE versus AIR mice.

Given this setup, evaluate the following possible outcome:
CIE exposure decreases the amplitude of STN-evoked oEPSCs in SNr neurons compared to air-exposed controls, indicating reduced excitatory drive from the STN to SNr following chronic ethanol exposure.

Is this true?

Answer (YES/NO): NO